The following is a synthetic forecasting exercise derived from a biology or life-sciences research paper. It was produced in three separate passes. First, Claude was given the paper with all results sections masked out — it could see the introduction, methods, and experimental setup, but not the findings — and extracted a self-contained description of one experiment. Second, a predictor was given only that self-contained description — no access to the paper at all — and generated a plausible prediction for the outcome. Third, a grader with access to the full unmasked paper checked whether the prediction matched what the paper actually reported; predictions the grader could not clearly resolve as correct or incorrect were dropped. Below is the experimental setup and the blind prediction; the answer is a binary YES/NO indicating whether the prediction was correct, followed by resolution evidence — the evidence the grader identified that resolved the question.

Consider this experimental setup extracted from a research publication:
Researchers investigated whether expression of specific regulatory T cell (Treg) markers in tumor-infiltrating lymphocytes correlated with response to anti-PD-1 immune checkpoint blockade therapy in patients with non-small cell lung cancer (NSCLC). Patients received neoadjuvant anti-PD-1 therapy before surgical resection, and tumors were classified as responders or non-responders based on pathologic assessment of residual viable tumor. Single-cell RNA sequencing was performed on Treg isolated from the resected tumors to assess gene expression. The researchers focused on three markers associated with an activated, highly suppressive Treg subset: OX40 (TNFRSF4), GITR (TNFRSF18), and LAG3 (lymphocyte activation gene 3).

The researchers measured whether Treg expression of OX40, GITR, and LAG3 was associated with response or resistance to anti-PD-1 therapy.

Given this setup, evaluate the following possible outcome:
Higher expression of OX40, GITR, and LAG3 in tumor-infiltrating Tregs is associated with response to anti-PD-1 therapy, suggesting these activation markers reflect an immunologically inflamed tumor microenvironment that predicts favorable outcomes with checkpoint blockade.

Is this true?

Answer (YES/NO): NO